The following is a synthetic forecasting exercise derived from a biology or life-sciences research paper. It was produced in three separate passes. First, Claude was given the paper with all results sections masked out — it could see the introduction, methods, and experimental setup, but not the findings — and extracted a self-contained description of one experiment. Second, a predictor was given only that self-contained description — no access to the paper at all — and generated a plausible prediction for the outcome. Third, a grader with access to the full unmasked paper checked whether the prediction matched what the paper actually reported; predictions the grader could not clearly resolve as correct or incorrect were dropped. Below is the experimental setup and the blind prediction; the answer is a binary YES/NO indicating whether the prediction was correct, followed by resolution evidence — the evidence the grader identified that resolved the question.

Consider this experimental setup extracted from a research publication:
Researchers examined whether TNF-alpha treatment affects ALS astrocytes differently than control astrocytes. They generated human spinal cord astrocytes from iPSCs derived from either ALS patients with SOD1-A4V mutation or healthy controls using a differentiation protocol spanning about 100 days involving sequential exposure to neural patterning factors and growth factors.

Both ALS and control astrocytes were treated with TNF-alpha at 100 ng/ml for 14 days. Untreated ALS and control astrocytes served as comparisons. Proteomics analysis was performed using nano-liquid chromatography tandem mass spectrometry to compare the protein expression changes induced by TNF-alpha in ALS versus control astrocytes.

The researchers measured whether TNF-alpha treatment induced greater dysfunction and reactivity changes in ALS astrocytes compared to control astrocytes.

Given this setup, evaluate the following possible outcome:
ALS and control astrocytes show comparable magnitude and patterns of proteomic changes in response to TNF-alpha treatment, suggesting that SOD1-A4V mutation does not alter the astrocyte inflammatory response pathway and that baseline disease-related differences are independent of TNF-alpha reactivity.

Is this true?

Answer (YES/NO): NO